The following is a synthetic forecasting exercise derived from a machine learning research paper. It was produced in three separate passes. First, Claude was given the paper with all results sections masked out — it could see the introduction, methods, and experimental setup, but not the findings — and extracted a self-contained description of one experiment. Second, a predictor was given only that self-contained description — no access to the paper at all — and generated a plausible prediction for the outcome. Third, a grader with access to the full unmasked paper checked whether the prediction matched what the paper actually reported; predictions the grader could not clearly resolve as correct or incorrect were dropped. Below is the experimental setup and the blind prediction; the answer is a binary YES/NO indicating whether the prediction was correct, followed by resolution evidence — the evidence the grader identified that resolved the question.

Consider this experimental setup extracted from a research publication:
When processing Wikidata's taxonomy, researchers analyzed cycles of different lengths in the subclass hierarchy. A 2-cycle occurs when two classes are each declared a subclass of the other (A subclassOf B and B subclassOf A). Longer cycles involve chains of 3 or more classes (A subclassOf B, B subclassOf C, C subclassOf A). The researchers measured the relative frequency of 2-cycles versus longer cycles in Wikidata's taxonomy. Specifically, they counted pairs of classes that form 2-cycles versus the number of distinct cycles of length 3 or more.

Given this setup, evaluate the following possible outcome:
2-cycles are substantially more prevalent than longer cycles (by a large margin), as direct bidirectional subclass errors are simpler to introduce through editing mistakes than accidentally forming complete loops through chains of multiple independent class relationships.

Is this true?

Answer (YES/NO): YES